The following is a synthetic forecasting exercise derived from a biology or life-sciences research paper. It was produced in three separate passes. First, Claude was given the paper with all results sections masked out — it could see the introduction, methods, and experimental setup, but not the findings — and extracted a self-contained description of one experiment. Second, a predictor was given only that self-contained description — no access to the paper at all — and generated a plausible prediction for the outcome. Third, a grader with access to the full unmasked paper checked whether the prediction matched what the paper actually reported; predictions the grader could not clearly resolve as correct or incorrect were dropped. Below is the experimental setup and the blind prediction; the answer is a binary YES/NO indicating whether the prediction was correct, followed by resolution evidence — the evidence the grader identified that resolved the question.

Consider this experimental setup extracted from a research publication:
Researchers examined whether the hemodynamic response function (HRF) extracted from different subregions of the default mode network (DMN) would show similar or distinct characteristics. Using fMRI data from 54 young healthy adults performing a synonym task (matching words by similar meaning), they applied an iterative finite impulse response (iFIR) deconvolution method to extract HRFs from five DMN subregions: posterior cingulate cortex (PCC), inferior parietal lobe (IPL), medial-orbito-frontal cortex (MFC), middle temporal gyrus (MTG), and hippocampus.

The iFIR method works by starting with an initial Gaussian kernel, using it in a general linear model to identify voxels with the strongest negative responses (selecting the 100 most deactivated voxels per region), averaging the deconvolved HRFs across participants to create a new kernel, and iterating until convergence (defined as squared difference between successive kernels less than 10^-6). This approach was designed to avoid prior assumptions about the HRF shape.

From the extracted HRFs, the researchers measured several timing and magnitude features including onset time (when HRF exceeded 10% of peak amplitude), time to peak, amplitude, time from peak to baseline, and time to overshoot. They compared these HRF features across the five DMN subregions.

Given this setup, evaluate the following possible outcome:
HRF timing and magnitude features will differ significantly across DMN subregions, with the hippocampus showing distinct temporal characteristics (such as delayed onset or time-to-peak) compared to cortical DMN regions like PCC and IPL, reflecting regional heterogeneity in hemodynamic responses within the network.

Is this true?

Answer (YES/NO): YES